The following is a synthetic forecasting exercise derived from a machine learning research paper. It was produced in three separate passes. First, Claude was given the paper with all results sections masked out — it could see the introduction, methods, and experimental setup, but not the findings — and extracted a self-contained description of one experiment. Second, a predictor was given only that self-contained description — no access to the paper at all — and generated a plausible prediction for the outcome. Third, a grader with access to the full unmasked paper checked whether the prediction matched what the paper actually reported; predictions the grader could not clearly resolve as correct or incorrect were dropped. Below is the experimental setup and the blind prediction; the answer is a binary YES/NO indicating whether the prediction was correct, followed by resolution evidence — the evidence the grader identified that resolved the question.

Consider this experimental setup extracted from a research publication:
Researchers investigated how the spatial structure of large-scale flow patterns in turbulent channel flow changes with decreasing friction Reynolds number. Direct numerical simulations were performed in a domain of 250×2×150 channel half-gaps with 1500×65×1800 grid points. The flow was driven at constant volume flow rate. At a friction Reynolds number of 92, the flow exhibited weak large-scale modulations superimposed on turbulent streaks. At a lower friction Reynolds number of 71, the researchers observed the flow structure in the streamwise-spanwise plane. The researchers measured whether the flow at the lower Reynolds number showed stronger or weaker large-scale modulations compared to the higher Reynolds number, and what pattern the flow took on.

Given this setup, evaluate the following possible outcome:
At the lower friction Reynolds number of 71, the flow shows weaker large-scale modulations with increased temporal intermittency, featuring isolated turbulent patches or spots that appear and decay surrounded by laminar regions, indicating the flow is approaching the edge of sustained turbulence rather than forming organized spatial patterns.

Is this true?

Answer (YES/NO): NO